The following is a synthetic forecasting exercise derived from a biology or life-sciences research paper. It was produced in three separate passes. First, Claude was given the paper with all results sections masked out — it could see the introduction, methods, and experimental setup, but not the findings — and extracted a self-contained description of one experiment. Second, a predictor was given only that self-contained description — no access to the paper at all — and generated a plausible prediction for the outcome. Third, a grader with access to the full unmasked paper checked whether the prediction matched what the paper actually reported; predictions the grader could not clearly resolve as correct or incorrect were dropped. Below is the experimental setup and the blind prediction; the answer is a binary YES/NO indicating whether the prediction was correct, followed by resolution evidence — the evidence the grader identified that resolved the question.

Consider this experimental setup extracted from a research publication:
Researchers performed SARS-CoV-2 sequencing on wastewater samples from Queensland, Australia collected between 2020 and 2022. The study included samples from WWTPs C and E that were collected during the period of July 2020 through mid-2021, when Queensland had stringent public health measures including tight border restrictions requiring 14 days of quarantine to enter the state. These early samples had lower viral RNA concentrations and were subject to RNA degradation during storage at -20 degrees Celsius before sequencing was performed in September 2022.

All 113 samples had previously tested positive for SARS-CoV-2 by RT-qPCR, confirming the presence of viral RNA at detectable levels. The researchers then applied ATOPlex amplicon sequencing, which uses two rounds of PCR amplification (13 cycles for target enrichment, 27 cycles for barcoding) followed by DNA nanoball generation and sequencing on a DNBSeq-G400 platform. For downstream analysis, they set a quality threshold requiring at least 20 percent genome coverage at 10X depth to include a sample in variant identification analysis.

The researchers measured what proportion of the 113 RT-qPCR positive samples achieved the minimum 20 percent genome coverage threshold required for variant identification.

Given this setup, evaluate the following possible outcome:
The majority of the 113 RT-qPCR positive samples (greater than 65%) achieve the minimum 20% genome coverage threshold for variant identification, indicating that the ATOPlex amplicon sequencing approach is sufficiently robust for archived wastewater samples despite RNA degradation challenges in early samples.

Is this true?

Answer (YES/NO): NO